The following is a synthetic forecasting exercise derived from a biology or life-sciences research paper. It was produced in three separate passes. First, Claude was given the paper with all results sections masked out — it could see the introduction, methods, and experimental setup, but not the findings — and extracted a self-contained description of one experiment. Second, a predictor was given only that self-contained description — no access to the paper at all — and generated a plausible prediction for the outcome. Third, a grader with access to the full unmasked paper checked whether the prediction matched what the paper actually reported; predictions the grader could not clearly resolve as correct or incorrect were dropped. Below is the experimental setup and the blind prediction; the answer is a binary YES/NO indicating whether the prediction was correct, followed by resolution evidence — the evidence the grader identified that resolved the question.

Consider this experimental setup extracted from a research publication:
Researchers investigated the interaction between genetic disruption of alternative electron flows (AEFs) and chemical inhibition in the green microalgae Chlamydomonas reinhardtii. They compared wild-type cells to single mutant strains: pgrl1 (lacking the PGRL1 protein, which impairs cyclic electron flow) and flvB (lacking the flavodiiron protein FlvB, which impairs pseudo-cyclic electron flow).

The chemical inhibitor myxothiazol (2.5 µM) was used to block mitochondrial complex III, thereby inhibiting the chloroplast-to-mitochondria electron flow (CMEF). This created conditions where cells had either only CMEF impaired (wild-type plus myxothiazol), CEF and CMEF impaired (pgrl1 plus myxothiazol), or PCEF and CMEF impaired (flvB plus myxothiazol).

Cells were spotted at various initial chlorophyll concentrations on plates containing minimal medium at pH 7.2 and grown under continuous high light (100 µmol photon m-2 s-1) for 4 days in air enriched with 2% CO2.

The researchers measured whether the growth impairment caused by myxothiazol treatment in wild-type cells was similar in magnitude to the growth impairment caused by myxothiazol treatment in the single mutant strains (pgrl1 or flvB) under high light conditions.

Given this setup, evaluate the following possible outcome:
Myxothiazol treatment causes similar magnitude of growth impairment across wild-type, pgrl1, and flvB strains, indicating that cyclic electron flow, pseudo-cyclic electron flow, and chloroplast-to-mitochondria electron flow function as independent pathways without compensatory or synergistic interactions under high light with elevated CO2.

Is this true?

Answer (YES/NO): NO